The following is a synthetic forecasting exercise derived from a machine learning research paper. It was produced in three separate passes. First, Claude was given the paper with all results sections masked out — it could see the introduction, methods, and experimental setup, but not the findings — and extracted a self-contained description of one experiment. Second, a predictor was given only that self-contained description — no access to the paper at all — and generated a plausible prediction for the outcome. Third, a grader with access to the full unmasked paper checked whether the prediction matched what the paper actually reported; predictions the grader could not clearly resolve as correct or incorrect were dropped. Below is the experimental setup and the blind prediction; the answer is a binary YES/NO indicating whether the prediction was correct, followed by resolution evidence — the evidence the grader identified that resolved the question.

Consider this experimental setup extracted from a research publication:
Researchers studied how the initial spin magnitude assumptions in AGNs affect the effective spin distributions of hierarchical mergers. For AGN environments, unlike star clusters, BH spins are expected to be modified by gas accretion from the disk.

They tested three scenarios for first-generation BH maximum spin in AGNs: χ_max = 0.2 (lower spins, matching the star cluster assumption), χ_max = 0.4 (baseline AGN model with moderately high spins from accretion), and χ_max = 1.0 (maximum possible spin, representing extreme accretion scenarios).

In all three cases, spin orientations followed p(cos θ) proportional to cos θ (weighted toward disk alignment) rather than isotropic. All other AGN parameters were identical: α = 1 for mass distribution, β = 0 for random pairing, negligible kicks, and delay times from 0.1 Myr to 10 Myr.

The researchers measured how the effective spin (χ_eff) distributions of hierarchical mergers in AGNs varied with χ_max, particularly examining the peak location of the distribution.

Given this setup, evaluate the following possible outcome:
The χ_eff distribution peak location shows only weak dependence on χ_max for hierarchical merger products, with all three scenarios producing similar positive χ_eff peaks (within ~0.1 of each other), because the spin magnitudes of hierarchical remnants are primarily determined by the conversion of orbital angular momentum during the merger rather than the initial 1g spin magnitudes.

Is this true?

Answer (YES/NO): NO